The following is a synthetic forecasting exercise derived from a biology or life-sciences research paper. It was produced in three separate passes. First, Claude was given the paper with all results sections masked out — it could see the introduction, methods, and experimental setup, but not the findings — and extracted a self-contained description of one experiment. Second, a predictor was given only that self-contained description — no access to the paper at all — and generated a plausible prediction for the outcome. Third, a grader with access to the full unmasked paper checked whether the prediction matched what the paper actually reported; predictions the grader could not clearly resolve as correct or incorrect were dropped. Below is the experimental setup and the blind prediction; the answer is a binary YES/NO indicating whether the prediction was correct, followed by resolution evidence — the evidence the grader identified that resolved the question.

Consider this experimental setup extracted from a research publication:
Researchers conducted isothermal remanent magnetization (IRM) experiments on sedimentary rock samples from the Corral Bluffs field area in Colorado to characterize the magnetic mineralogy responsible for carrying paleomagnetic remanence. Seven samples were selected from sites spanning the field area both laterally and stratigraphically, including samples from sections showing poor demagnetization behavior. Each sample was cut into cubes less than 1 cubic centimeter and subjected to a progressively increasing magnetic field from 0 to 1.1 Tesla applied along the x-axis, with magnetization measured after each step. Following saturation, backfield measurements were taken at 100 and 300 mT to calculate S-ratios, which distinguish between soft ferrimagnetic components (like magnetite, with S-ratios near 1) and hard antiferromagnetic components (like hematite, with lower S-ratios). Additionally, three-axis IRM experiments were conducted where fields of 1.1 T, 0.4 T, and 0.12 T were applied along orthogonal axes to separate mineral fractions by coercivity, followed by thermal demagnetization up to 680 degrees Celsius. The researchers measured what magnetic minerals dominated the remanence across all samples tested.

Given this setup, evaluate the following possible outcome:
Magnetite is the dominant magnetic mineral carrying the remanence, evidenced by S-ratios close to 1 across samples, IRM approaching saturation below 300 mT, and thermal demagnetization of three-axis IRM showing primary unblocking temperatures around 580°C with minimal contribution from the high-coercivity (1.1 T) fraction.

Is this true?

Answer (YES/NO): NO